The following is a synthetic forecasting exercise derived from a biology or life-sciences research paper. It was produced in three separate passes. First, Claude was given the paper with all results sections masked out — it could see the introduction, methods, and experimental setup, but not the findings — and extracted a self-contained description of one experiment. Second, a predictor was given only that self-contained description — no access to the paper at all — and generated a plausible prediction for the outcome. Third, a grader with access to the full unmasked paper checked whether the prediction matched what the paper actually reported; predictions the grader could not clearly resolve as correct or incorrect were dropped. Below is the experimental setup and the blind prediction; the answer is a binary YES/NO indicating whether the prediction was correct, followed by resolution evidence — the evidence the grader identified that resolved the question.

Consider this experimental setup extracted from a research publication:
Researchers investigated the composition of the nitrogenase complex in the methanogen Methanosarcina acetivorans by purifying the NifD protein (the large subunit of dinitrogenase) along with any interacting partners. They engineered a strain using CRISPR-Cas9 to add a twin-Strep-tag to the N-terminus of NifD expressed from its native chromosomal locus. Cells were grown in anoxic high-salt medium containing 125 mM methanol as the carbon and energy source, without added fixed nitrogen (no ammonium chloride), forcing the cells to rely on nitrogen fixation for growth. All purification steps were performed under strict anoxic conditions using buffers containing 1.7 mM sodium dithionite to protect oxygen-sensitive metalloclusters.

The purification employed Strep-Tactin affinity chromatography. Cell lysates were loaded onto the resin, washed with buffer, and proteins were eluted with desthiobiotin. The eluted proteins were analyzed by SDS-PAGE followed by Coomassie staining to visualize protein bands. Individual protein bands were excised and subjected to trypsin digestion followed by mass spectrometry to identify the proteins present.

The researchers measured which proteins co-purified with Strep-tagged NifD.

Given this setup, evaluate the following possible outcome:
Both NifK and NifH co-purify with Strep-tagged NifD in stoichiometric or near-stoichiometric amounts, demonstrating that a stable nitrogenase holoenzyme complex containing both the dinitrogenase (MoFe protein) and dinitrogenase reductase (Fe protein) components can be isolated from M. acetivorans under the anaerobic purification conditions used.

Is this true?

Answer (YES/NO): NO